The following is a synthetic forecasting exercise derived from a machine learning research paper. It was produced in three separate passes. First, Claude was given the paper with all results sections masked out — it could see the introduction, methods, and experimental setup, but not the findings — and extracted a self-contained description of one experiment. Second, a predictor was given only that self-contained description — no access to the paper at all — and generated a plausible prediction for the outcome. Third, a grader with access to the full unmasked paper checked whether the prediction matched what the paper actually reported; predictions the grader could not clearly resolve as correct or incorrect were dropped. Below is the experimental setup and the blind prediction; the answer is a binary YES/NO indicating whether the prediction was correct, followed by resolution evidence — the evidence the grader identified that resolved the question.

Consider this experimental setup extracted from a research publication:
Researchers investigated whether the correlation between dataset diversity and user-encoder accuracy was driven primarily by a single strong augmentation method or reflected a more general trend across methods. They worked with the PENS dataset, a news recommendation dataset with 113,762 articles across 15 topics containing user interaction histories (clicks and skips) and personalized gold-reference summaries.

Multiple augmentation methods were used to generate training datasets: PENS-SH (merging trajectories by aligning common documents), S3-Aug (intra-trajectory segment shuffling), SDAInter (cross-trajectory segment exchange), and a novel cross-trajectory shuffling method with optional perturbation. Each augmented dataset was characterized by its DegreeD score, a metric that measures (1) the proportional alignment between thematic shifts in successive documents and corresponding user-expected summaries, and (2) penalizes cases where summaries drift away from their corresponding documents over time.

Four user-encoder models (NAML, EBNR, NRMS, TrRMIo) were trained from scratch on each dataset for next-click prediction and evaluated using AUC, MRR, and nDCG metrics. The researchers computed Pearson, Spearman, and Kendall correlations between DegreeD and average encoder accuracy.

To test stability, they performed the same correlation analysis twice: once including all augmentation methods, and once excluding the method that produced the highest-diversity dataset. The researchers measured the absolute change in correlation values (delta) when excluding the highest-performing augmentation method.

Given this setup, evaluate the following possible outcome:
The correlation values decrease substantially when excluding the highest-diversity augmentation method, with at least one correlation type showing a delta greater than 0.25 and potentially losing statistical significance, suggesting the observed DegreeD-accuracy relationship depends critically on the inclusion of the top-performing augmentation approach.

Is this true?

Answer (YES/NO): NO